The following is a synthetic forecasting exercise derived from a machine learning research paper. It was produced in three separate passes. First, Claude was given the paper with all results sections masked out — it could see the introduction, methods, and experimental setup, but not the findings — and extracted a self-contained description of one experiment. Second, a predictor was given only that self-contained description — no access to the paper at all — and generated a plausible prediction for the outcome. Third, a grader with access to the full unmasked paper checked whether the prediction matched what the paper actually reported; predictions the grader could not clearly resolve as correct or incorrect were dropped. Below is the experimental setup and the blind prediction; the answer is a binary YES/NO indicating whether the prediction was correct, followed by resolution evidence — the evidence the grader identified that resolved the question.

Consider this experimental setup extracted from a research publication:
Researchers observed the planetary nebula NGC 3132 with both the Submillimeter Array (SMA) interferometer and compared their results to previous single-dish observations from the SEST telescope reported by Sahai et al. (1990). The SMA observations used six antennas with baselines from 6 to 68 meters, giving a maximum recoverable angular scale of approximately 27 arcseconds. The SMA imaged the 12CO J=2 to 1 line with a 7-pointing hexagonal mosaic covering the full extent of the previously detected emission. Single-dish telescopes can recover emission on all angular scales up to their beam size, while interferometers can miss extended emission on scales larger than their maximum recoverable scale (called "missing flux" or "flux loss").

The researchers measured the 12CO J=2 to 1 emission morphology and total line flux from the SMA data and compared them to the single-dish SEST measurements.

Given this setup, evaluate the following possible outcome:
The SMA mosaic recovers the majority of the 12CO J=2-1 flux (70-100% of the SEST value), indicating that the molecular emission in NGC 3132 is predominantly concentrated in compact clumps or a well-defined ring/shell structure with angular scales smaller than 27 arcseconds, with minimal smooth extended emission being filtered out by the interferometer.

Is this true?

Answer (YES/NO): YES